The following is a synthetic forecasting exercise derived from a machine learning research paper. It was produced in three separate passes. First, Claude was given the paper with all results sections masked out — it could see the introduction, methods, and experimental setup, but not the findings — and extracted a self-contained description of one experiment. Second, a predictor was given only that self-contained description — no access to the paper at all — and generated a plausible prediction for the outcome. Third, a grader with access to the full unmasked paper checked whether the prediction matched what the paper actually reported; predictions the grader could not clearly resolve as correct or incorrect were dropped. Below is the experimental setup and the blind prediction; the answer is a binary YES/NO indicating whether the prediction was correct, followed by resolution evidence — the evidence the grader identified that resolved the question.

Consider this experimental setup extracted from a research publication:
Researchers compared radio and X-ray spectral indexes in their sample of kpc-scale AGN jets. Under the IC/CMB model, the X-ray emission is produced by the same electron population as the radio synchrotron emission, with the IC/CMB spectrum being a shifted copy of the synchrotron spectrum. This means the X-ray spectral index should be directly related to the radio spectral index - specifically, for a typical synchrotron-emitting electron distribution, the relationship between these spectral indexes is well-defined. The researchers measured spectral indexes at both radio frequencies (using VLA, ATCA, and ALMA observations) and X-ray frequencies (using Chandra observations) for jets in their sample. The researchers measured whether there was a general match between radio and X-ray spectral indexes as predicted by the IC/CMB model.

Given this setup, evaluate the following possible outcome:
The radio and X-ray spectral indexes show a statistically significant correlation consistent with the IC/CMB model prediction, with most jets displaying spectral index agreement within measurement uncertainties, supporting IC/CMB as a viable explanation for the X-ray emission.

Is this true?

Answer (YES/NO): NO